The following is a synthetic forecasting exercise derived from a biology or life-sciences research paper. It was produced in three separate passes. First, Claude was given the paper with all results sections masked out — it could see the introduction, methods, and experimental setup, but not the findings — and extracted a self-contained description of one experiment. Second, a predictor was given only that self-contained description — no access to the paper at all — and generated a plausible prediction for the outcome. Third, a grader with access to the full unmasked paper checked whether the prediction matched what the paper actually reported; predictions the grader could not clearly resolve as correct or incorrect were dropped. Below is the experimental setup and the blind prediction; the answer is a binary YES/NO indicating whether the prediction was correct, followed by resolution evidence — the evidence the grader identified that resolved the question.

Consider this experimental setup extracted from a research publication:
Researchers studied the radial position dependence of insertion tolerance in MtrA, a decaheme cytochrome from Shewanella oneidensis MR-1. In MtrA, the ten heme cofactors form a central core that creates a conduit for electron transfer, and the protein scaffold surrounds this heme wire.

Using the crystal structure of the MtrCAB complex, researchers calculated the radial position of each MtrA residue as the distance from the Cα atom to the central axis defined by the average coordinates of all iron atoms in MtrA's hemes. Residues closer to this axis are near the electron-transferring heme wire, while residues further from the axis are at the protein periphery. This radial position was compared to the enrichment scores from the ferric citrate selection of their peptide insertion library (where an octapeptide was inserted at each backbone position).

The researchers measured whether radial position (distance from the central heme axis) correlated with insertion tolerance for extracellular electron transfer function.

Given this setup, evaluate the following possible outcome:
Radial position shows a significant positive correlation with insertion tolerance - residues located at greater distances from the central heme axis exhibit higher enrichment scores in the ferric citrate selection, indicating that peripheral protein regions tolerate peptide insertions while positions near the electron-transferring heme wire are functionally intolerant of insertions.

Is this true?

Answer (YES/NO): YES